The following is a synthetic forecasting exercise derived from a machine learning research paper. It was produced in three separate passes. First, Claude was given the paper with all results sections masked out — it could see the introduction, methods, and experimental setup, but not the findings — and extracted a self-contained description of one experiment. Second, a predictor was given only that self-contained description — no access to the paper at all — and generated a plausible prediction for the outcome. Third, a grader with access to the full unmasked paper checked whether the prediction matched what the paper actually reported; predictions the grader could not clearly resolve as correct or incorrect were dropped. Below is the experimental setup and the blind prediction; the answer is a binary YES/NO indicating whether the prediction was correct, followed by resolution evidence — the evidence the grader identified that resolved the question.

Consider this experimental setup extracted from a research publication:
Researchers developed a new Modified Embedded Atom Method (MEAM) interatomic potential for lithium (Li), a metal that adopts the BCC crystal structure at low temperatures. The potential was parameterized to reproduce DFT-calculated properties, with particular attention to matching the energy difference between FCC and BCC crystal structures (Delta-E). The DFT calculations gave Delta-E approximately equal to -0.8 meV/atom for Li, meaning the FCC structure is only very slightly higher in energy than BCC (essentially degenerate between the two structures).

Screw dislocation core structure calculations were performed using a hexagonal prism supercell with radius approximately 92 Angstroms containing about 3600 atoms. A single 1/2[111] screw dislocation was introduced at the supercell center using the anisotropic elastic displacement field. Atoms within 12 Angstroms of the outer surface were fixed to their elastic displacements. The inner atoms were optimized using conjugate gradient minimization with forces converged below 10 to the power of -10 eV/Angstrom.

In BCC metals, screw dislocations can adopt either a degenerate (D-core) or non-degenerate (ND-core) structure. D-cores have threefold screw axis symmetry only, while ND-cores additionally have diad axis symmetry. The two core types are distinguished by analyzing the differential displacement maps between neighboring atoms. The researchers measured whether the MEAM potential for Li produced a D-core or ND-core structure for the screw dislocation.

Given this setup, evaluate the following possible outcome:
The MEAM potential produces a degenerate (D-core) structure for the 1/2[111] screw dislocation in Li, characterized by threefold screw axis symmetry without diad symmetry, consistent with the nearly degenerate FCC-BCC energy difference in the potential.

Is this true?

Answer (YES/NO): YES